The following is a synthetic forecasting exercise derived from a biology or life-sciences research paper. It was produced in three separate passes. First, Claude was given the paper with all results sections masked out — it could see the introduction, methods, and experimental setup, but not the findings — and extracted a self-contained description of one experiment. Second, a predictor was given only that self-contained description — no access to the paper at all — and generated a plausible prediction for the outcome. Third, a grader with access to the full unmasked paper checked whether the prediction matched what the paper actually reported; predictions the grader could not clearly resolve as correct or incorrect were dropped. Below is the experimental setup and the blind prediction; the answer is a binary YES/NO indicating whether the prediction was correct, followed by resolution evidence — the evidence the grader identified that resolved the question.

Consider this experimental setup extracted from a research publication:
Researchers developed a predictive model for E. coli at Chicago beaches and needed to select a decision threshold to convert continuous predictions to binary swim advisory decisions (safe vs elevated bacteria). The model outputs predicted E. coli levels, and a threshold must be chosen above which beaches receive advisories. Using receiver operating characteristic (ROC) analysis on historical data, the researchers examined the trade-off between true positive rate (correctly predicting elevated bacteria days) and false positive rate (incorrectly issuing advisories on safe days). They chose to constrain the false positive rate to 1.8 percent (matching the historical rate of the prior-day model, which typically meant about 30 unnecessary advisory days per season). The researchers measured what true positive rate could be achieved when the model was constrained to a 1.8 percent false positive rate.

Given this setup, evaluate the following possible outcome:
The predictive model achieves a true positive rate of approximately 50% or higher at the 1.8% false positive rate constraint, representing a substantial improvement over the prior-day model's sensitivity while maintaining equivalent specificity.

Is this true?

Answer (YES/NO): NO